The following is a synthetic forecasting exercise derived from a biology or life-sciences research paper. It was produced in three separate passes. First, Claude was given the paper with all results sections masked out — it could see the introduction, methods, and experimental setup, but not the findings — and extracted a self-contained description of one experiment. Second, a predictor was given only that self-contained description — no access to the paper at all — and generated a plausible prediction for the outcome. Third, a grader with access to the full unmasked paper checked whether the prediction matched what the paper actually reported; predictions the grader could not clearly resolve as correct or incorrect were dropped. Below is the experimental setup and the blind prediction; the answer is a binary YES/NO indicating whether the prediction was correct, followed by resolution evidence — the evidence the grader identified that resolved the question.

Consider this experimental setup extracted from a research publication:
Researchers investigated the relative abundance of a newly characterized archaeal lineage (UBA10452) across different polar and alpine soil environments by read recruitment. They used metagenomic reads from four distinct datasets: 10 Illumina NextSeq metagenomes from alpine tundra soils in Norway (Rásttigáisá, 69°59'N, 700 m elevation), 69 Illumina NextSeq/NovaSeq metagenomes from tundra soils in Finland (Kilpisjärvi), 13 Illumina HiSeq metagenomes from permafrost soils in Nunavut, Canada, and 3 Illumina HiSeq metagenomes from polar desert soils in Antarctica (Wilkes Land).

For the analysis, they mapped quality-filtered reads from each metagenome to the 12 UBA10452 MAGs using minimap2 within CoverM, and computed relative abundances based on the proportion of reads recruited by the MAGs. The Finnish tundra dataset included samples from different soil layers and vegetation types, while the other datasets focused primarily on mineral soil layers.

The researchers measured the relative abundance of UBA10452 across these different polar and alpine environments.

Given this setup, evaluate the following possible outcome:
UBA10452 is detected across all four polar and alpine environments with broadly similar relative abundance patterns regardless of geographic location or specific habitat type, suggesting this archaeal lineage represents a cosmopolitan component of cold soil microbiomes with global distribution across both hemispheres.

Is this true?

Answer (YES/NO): NO